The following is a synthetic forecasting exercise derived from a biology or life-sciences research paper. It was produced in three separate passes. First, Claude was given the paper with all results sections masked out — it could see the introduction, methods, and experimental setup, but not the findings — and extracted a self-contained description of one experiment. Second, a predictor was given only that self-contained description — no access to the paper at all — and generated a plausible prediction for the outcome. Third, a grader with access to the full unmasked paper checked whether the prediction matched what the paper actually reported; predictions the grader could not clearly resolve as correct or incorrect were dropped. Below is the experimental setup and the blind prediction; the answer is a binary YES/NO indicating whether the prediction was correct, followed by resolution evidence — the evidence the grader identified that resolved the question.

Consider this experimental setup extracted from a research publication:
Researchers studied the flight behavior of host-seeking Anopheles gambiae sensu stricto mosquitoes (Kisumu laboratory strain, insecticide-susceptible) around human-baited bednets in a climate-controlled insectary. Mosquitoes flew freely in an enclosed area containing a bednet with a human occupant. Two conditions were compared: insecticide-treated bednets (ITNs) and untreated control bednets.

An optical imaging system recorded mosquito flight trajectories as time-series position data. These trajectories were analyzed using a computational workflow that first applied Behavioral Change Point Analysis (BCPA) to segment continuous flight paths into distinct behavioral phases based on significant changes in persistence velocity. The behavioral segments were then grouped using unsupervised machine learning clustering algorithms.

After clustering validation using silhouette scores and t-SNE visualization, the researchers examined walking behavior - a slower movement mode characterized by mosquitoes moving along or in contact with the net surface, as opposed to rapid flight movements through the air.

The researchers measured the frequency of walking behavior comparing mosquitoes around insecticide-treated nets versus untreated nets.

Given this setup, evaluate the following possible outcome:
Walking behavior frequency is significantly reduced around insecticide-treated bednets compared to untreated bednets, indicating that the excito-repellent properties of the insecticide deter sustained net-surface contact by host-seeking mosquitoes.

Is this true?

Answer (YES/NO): YES